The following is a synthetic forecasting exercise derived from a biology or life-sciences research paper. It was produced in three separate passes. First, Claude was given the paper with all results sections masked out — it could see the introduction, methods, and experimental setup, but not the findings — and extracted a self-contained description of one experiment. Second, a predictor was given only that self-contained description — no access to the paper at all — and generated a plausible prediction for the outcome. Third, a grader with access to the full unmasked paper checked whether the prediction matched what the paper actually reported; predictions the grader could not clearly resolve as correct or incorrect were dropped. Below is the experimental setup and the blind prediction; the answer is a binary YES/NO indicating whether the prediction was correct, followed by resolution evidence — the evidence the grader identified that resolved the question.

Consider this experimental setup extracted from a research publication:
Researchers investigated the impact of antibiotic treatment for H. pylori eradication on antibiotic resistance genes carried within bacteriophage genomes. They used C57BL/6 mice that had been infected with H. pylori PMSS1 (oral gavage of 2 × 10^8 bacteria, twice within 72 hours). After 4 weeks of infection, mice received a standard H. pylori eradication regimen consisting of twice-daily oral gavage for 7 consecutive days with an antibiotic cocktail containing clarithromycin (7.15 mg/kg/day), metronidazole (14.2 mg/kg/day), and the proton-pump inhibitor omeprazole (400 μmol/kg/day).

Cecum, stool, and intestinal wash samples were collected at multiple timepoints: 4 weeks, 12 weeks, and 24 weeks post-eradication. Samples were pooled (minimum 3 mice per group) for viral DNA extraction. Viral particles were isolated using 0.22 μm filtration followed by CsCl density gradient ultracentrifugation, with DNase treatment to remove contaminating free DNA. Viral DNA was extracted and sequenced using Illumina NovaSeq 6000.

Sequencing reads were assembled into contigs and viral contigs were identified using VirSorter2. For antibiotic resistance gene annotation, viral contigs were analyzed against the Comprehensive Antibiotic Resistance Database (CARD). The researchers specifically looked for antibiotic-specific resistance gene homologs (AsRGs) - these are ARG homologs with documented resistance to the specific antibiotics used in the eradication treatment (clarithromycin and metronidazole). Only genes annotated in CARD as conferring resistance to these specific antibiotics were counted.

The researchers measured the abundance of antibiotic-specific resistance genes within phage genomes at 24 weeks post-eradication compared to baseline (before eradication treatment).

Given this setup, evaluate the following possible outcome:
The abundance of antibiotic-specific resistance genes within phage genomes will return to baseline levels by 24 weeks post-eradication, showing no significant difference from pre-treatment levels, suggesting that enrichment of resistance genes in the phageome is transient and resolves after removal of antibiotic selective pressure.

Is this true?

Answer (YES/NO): NO